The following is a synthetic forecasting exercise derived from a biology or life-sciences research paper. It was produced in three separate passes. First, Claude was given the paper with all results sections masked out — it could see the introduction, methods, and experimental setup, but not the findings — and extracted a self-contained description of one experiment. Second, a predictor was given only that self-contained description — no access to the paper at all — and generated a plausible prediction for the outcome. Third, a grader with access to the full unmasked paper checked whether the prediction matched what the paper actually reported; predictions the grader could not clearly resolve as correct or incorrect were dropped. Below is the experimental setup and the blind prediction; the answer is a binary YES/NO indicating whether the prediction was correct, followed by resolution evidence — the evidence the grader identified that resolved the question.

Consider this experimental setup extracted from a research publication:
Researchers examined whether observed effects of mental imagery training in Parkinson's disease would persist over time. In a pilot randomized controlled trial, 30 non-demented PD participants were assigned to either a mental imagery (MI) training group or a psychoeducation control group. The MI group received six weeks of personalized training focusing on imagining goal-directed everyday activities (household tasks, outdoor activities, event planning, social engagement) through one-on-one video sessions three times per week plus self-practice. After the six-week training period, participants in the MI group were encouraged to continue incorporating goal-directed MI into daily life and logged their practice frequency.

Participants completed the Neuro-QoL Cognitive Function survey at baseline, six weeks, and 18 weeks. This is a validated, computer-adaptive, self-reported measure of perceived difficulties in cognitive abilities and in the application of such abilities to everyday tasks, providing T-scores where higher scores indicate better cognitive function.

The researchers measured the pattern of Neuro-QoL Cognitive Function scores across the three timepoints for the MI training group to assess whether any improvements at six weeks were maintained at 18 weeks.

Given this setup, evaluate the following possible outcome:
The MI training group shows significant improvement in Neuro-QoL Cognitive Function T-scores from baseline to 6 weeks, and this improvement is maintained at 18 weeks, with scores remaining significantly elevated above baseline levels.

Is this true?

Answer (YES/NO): NO